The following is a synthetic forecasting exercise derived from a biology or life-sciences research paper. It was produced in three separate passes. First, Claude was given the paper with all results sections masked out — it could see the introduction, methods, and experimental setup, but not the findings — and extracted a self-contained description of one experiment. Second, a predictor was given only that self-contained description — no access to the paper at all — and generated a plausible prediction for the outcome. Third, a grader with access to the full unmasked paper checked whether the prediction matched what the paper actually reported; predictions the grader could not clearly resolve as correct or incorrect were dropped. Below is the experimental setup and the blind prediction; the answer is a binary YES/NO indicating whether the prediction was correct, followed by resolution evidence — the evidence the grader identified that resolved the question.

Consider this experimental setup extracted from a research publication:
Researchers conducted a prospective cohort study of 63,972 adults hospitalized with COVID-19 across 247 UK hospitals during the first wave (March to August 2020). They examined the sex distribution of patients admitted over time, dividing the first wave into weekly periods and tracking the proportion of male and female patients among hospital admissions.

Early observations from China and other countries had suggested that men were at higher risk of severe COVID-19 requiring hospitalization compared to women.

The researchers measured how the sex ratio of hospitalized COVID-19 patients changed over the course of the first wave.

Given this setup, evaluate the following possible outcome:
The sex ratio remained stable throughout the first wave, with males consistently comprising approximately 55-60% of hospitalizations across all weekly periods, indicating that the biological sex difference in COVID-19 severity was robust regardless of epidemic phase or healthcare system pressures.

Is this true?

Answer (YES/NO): NO